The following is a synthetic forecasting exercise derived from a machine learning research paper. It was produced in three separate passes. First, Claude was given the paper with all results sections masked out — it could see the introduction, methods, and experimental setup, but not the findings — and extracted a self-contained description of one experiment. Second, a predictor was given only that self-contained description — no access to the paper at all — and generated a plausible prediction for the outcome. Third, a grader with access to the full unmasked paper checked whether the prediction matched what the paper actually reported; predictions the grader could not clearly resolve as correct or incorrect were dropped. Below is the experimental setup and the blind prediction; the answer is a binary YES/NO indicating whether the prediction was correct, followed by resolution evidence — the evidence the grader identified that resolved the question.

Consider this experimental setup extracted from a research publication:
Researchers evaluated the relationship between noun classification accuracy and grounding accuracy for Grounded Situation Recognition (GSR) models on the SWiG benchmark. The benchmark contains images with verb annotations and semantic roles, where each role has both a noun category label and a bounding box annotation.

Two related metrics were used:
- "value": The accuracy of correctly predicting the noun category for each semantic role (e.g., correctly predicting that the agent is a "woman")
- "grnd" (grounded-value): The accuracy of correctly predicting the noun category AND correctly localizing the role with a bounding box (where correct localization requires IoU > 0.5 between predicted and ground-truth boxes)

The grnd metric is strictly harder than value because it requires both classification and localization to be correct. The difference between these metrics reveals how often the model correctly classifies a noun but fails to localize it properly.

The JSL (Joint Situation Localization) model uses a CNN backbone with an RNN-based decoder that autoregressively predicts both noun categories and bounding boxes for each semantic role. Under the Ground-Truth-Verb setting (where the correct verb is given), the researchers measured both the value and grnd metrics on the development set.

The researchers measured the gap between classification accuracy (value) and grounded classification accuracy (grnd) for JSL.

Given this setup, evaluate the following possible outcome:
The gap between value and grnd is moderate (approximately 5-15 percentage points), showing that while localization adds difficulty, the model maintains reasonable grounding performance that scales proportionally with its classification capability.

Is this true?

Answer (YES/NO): NO